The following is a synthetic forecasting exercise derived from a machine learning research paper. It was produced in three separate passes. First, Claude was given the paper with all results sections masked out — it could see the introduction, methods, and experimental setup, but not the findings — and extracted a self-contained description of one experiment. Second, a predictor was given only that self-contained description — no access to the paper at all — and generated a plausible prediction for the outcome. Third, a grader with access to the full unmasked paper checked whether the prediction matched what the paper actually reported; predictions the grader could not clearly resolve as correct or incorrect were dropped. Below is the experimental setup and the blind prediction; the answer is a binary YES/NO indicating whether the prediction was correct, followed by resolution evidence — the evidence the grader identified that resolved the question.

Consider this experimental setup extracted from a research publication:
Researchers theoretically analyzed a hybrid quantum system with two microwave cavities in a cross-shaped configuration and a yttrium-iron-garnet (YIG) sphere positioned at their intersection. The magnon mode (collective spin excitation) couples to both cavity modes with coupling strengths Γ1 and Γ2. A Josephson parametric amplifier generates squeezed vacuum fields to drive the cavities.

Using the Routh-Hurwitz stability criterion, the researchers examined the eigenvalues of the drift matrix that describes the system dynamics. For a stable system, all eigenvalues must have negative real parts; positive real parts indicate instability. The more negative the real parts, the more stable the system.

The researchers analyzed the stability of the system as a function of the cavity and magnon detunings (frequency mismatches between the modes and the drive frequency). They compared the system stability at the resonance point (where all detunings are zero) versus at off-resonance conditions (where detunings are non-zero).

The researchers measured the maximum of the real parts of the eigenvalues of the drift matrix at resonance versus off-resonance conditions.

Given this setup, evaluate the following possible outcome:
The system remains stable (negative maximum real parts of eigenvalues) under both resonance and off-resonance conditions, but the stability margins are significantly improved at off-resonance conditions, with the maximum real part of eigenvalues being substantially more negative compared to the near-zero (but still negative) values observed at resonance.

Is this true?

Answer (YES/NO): NO